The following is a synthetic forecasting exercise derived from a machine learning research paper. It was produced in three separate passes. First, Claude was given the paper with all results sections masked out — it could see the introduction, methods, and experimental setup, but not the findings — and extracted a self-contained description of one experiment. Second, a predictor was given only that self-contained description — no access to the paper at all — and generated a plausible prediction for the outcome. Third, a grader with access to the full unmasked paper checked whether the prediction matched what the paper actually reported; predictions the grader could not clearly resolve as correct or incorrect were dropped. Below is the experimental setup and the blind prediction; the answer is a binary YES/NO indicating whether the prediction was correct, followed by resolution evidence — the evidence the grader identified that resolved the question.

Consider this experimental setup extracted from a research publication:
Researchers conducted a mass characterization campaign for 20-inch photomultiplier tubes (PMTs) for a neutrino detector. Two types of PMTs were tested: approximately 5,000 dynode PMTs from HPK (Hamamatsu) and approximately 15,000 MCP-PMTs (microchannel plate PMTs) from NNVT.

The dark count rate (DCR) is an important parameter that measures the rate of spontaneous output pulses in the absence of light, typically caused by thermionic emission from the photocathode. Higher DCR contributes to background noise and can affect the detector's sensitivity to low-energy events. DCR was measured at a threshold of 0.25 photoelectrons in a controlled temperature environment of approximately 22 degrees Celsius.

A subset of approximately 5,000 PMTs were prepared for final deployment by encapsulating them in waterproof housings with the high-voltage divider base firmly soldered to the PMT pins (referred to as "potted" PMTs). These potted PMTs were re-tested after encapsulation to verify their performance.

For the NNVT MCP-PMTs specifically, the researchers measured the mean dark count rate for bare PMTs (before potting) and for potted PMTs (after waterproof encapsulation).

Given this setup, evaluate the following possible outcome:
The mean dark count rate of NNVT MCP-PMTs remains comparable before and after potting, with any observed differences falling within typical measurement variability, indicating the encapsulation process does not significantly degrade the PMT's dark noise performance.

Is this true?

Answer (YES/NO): NO